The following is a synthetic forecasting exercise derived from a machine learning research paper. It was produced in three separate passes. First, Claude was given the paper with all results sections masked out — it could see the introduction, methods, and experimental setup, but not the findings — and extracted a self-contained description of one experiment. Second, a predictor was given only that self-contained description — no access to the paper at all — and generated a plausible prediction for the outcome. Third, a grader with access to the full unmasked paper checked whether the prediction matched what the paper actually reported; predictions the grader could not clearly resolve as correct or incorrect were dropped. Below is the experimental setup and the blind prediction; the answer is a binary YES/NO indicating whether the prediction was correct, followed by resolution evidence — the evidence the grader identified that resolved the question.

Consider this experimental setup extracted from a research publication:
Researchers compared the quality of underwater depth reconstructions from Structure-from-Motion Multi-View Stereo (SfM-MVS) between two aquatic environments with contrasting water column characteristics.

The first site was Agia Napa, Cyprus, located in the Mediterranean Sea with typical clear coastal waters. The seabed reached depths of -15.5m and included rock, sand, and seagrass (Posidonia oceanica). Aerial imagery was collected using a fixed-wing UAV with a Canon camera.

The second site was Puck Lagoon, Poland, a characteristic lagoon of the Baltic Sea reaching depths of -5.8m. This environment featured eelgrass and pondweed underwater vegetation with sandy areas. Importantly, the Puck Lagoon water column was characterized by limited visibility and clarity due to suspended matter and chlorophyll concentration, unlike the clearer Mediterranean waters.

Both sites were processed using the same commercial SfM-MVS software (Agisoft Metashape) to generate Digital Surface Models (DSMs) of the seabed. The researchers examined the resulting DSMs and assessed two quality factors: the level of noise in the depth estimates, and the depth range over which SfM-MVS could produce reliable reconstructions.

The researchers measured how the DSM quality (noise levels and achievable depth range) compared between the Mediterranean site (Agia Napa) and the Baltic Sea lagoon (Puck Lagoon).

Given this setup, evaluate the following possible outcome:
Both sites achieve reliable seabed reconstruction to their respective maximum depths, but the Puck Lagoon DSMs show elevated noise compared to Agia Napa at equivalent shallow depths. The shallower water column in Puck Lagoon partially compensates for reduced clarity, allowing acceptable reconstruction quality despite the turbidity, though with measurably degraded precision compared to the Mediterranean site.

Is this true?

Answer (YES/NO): NO